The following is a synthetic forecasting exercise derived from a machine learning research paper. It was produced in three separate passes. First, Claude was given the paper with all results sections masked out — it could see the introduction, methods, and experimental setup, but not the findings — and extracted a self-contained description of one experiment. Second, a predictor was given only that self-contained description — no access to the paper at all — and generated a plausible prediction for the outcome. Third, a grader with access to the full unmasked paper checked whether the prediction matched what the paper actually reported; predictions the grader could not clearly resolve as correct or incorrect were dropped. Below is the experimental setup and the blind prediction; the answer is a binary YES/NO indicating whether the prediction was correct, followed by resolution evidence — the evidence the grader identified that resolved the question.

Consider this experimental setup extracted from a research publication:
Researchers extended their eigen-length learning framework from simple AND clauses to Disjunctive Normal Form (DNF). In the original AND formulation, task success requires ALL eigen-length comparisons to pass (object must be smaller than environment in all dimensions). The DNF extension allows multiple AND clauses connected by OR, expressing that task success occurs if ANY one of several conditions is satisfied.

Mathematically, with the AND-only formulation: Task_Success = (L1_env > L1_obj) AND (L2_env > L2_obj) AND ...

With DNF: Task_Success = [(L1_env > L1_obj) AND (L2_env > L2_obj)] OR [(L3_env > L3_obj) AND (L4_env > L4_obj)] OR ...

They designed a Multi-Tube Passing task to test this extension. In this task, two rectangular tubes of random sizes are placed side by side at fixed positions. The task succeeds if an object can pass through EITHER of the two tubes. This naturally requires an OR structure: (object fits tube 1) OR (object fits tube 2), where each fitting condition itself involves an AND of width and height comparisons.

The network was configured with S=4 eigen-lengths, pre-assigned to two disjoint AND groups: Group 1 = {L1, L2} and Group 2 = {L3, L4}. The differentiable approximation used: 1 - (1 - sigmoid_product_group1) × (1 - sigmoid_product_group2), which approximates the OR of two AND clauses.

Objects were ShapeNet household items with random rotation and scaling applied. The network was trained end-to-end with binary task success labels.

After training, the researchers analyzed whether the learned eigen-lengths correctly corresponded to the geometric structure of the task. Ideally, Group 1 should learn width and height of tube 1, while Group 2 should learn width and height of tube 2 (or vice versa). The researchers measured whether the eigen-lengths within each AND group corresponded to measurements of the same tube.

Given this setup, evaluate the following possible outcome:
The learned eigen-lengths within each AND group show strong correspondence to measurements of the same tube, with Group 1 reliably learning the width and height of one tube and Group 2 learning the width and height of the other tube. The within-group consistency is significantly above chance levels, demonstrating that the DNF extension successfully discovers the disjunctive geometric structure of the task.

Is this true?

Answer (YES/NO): YES